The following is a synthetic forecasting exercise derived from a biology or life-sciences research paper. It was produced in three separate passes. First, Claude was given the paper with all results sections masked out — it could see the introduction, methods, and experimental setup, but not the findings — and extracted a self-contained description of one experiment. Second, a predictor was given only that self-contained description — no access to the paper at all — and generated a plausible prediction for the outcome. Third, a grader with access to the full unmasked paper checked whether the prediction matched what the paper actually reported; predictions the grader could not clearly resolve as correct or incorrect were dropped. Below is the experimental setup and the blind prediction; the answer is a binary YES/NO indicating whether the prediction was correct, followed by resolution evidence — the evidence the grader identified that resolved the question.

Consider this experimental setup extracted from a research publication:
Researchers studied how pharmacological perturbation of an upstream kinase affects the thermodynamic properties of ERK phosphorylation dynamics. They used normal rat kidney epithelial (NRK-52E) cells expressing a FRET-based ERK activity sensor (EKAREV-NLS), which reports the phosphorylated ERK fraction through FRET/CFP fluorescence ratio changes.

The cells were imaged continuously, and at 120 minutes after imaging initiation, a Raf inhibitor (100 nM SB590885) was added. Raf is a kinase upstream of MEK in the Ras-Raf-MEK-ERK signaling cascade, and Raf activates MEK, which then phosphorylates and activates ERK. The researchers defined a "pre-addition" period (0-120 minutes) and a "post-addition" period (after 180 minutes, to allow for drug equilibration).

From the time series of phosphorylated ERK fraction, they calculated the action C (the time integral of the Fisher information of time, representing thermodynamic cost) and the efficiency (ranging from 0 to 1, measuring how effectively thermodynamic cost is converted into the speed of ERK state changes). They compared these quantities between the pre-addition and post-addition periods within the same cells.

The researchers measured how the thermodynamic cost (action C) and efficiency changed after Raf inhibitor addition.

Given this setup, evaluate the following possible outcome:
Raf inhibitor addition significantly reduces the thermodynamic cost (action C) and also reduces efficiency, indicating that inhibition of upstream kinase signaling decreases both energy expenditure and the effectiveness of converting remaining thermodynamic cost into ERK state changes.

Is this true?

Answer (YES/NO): NO